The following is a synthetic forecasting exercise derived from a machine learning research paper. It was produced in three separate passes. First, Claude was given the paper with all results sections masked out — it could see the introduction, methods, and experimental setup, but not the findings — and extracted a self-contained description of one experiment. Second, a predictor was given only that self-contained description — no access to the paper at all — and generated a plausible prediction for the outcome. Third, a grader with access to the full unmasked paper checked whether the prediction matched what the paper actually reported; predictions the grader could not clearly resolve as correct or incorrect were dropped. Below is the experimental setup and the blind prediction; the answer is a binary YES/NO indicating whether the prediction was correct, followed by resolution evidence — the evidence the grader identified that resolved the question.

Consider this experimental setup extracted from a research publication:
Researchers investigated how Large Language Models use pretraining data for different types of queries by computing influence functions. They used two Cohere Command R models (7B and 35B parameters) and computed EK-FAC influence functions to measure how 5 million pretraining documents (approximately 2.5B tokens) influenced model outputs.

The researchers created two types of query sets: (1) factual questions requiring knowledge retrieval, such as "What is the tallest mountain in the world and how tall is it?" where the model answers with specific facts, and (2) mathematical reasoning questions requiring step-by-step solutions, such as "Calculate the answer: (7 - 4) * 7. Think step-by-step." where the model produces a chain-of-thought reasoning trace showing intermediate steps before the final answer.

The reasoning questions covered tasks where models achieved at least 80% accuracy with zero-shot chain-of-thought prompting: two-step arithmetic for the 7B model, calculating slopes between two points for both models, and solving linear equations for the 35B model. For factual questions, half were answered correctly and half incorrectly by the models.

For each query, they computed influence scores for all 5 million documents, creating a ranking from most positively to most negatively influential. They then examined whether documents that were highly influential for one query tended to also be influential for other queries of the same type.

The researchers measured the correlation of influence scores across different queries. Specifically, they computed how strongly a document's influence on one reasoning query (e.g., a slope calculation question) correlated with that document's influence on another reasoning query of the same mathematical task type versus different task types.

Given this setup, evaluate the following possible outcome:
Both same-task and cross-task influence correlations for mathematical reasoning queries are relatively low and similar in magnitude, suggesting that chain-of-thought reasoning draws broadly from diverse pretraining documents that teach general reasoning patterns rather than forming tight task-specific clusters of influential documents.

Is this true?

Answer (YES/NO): NO